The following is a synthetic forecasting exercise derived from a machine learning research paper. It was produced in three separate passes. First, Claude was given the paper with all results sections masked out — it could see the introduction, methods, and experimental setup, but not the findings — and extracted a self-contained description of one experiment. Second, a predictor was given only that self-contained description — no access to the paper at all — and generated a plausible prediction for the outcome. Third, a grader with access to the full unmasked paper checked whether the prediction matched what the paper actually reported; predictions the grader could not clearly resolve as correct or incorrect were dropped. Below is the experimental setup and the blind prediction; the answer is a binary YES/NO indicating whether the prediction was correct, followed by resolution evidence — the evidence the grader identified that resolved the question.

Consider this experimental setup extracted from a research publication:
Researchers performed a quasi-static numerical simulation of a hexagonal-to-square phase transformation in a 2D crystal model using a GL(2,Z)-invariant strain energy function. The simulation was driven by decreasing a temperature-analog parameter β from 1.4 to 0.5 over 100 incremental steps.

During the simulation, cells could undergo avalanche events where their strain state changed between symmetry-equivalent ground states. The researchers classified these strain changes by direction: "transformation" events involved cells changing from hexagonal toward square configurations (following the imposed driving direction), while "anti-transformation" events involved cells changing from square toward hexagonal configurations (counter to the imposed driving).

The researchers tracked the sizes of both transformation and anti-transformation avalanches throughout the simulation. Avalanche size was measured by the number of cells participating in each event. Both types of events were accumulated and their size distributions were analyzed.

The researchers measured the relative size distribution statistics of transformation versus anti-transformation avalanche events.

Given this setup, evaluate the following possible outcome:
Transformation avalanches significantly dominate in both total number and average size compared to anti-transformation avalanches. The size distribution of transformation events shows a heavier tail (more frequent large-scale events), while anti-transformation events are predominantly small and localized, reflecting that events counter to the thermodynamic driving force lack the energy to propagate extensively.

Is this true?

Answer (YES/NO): YES